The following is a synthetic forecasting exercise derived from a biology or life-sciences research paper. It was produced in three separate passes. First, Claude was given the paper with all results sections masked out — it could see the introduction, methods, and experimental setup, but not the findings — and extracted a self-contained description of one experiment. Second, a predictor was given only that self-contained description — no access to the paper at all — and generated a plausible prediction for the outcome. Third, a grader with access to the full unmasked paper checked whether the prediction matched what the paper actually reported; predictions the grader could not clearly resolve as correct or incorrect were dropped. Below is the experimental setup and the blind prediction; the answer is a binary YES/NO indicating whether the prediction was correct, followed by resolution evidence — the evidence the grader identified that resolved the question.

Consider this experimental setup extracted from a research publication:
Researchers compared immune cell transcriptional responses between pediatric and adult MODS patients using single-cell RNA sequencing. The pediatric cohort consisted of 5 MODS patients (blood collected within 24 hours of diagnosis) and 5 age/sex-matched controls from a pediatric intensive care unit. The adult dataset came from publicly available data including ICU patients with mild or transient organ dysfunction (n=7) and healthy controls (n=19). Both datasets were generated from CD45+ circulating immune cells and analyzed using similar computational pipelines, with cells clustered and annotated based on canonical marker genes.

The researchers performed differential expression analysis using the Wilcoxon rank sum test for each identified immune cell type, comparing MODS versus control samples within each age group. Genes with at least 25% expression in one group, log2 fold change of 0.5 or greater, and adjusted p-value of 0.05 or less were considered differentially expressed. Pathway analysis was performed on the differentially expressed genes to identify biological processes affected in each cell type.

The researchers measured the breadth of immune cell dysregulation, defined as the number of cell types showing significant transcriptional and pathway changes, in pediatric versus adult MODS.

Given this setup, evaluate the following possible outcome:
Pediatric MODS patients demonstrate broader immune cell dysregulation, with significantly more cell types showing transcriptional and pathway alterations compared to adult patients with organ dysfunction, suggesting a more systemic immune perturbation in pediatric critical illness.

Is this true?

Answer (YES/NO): NO